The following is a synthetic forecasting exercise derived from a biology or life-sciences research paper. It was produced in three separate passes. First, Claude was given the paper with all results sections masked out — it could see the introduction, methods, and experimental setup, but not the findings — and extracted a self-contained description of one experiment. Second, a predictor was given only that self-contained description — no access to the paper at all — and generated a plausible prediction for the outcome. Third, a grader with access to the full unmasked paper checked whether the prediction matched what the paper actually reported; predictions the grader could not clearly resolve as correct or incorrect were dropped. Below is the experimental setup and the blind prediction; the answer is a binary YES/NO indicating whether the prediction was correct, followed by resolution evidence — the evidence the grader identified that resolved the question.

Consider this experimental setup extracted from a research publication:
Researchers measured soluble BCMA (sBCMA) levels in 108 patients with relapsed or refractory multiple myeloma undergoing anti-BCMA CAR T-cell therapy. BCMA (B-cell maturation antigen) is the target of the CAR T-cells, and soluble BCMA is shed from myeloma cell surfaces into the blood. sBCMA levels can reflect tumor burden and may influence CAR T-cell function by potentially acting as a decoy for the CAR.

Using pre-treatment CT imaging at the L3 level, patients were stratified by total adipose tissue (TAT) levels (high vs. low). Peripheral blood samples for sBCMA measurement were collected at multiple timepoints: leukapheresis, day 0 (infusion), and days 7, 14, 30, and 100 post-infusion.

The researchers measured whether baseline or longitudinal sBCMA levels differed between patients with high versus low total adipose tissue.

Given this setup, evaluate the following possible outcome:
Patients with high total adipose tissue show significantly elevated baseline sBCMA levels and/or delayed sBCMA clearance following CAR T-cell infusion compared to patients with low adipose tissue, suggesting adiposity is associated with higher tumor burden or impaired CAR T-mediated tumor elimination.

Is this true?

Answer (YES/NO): NO